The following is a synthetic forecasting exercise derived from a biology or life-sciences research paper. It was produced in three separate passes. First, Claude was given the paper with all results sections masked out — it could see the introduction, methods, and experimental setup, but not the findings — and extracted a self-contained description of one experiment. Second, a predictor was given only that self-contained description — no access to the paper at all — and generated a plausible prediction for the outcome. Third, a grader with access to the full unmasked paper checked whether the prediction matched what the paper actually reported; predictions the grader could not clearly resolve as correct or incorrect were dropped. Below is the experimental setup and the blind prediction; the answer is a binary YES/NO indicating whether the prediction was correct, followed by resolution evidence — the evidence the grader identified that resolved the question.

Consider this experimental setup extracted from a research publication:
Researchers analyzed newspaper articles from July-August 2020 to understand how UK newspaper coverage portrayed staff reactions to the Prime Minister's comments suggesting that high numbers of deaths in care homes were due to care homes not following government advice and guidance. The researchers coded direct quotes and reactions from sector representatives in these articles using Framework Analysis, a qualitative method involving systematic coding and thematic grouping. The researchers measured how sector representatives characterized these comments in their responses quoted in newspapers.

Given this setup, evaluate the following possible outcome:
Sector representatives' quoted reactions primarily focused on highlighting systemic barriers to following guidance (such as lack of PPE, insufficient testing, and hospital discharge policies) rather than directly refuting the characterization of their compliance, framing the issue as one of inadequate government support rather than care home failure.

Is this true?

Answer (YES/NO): NO